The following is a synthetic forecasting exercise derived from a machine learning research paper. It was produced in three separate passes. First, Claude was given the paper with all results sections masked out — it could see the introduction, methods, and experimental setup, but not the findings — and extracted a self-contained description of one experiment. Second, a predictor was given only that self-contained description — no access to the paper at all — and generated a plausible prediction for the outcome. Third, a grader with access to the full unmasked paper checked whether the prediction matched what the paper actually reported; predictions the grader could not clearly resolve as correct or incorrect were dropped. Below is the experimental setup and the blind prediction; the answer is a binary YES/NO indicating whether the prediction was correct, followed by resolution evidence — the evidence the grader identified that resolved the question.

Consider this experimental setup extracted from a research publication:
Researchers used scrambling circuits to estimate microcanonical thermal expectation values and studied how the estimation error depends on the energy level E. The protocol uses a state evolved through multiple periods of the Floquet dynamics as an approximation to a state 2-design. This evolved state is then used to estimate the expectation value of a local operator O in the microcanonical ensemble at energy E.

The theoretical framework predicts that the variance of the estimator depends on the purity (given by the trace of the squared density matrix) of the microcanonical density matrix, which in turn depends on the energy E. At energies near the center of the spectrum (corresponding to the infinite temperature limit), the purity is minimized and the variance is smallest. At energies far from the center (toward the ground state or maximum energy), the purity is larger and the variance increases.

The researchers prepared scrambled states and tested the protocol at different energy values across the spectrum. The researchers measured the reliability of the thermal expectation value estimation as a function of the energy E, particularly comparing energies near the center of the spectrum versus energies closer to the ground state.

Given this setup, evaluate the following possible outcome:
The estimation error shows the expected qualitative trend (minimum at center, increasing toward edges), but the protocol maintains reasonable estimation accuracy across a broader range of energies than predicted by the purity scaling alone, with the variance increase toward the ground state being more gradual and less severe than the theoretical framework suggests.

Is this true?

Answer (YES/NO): NO